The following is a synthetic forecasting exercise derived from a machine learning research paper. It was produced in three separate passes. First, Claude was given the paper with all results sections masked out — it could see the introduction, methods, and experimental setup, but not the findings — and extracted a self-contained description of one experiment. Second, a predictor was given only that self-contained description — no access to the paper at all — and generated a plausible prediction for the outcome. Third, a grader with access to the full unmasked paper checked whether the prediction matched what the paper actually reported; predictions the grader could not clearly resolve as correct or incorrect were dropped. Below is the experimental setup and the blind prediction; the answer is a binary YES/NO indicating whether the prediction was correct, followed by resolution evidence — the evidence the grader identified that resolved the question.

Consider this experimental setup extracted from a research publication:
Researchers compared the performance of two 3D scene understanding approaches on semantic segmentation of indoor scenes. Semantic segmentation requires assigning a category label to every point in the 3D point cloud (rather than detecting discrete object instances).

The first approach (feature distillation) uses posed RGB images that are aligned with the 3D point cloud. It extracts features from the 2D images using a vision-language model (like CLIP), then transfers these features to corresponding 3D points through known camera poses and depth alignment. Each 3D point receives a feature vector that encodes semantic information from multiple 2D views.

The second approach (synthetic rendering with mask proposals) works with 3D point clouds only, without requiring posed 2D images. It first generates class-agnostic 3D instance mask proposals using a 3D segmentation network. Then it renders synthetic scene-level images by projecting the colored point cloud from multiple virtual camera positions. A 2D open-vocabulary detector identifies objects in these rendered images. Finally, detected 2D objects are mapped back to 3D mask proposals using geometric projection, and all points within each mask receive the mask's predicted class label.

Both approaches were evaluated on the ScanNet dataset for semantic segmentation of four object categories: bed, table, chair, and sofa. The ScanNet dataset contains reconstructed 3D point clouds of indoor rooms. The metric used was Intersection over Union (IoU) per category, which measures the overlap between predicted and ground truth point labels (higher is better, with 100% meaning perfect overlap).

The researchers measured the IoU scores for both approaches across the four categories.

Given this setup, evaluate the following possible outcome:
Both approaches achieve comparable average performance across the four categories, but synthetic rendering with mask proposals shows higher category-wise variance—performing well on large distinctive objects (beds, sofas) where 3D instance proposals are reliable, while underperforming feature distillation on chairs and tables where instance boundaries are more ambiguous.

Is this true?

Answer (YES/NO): NO